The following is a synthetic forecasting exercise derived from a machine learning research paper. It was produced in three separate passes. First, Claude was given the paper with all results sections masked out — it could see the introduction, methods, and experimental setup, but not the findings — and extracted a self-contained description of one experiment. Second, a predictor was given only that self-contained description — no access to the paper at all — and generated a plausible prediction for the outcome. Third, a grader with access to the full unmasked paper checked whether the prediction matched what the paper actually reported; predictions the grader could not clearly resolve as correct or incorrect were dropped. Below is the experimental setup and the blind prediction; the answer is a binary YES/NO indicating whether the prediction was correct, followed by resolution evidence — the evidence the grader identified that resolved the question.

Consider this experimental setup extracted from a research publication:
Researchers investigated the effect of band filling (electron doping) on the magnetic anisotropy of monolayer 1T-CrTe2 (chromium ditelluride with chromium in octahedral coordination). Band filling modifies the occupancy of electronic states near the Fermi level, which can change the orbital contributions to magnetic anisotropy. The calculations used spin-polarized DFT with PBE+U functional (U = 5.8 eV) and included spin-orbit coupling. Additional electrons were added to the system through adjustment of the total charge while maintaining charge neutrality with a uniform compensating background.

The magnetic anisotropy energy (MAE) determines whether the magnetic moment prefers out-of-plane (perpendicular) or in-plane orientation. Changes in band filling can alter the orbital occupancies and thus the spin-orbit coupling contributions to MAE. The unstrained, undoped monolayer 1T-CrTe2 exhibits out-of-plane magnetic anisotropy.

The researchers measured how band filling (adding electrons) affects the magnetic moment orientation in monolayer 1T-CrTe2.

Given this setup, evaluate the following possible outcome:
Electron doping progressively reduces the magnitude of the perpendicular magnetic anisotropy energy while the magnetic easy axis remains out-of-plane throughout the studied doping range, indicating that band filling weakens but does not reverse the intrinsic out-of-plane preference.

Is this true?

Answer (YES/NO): NO